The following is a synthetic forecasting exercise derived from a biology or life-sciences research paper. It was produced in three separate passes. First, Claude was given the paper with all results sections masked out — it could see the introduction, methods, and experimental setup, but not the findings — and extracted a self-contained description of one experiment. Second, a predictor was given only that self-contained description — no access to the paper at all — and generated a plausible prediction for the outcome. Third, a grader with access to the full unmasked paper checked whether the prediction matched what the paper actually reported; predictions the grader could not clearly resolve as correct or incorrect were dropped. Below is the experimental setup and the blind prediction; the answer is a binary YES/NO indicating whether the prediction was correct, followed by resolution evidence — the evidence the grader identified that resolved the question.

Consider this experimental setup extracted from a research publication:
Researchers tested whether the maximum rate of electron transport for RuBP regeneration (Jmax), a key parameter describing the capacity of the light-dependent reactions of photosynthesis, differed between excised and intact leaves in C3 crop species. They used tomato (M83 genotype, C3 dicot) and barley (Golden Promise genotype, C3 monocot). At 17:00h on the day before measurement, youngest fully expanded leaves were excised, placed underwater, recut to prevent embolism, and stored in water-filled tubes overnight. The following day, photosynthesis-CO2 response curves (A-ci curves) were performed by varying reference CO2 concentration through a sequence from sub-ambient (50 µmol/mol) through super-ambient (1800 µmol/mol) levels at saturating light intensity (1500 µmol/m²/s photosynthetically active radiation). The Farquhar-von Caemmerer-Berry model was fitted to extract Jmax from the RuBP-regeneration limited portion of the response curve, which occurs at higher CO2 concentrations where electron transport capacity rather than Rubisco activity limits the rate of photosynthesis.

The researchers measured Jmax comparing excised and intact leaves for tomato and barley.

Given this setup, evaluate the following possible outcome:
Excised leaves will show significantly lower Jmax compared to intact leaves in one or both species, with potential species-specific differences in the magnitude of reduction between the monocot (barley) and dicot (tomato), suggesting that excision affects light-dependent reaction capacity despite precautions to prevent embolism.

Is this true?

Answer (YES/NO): NO